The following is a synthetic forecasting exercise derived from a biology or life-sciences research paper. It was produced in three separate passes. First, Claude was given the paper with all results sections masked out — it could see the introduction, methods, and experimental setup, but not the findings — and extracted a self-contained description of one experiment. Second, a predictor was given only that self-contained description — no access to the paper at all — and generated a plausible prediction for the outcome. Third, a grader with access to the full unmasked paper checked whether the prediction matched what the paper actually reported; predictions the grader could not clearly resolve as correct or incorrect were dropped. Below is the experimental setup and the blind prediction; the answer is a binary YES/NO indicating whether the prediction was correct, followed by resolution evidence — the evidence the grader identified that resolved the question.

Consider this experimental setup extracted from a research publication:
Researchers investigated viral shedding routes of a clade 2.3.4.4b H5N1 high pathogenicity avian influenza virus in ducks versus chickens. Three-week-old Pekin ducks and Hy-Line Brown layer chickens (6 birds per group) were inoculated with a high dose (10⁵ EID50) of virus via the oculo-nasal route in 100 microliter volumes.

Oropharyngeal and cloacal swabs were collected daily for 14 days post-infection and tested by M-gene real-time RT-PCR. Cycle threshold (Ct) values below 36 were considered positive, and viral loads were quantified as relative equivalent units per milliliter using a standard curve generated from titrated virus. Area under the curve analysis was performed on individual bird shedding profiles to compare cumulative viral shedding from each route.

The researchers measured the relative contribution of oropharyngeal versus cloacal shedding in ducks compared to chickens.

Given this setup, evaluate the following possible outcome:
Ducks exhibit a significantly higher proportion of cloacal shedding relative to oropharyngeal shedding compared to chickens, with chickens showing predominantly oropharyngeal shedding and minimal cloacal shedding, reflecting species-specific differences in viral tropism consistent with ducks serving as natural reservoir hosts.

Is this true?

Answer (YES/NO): NO